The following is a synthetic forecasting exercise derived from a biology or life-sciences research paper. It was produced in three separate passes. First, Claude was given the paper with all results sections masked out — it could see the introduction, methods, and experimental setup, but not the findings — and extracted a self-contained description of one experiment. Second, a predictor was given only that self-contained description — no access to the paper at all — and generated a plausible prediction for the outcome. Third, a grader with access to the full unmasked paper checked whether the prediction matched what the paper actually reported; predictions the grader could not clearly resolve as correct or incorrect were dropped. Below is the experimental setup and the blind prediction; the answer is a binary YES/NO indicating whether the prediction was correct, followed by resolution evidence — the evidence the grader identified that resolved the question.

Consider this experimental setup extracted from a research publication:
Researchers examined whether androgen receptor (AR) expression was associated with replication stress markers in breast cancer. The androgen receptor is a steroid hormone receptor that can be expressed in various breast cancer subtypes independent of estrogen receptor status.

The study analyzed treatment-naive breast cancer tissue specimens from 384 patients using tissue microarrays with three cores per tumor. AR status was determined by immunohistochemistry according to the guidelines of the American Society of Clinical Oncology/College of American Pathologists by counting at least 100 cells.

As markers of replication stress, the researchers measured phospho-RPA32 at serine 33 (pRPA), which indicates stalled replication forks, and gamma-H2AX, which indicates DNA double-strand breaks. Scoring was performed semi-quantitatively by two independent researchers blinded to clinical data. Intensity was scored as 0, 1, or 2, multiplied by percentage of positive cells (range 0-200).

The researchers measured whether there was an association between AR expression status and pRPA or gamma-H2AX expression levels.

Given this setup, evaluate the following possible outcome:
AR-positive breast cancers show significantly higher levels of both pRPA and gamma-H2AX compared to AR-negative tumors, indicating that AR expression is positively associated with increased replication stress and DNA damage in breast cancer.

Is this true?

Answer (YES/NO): NO